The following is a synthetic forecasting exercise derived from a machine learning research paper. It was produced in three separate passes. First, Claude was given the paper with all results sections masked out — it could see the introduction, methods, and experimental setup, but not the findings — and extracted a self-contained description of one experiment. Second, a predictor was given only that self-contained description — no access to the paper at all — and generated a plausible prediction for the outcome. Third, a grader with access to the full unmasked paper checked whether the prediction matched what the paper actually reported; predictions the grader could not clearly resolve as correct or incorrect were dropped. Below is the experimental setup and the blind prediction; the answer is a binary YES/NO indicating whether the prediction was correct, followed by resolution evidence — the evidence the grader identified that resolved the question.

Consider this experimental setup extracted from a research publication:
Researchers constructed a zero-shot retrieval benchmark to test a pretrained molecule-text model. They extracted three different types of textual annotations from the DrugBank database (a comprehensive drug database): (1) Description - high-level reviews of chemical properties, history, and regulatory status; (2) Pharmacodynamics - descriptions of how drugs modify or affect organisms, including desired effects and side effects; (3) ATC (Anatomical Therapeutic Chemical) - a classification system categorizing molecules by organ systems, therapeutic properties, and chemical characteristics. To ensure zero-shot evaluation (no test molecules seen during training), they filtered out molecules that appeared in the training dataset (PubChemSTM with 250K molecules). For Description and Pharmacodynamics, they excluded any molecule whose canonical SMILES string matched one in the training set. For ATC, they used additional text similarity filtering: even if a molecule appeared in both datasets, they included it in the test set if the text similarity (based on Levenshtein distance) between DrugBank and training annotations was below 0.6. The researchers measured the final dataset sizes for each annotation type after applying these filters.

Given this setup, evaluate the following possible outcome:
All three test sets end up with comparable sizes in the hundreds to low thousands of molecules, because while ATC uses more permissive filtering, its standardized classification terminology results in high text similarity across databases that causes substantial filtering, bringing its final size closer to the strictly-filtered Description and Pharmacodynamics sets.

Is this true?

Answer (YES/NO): NO